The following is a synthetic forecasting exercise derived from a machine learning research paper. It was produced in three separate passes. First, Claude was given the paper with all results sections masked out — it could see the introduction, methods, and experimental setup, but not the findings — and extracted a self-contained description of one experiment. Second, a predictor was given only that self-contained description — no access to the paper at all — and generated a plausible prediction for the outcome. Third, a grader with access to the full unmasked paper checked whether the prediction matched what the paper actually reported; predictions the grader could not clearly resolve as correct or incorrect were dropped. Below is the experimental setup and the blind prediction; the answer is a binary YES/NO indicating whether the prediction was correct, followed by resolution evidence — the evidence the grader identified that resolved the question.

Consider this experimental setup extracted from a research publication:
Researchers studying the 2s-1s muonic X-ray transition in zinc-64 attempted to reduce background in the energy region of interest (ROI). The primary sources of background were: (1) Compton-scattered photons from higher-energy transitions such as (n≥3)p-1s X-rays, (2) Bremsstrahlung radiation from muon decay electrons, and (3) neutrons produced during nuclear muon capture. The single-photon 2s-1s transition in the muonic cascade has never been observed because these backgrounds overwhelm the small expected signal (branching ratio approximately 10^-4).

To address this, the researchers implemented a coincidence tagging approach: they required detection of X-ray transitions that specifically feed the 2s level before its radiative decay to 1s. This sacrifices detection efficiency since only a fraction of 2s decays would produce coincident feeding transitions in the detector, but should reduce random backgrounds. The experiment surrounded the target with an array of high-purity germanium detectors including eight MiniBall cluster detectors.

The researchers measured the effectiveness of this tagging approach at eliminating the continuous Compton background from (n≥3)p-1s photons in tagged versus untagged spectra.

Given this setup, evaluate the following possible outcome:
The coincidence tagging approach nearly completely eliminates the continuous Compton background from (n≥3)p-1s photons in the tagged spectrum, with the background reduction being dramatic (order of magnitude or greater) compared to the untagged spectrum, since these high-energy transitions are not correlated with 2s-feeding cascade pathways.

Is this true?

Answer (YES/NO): YES